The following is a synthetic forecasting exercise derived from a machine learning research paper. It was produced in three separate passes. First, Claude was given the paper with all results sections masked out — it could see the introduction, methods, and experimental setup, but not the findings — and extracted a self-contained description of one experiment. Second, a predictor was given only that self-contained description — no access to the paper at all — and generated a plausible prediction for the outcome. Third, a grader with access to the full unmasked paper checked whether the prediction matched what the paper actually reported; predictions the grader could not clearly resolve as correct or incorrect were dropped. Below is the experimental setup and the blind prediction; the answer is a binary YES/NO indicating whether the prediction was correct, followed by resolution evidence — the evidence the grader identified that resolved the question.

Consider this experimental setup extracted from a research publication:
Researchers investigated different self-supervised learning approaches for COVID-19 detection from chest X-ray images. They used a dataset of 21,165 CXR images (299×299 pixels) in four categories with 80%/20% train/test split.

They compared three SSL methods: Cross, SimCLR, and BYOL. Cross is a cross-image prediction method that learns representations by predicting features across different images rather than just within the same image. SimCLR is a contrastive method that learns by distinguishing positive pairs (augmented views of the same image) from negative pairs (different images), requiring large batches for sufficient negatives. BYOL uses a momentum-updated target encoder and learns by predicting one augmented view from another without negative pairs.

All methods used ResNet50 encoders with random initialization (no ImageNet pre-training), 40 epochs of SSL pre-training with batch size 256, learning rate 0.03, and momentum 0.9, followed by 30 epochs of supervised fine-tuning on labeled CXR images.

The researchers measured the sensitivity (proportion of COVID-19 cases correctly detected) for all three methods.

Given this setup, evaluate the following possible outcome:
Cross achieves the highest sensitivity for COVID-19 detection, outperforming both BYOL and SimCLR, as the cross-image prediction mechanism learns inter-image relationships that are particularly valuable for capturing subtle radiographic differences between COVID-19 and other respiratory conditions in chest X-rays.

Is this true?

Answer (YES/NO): YES